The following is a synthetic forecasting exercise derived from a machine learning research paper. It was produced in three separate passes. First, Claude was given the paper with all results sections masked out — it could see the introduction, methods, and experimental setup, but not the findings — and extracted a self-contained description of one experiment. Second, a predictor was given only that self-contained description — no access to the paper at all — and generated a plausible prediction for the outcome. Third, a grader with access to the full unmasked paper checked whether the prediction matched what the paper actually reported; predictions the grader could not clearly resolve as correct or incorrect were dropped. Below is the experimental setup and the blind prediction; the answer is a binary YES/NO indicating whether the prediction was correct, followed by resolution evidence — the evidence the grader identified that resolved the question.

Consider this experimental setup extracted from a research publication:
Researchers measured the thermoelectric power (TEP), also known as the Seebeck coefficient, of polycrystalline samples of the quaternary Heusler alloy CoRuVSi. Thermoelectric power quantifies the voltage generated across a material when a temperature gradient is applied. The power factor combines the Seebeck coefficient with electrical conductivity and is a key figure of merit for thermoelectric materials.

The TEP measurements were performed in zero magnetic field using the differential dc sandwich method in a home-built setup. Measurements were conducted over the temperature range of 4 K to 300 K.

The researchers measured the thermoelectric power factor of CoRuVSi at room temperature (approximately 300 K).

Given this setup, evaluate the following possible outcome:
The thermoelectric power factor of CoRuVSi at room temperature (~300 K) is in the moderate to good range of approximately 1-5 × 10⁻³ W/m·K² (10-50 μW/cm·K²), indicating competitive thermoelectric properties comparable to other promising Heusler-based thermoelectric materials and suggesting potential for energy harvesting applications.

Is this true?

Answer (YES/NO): NO